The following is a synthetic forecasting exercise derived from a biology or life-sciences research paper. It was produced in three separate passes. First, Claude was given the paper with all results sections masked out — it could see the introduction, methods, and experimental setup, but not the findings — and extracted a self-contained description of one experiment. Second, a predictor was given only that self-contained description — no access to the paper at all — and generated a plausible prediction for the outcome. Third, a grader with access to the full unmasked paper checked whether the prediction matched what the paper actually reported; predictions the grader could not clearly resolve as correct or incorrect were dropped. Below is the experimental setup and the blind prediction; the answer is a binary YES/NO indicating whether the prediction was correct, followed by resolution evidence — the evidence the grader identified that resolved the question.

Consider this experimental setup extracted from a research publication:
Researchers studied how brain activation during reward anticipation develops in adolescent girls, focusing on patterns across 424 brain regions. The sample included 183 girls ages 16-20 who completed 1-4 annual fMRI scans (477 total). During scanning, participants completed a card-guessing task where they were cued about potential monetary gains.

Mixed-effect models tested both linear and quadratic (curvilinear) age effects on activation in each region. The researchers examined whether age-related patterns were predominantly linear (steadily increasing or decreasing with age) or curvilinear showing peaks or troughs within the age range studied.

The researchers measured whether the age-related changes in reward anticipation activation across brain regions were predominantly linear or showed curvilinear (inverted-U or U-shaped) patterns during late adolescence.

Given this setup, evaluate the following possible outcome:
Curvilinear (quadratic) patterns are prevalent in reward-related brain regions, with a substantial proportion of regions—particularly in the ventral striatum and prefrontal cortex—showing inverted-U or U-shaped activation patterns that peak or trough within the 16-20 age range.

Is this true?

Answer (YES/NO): NO